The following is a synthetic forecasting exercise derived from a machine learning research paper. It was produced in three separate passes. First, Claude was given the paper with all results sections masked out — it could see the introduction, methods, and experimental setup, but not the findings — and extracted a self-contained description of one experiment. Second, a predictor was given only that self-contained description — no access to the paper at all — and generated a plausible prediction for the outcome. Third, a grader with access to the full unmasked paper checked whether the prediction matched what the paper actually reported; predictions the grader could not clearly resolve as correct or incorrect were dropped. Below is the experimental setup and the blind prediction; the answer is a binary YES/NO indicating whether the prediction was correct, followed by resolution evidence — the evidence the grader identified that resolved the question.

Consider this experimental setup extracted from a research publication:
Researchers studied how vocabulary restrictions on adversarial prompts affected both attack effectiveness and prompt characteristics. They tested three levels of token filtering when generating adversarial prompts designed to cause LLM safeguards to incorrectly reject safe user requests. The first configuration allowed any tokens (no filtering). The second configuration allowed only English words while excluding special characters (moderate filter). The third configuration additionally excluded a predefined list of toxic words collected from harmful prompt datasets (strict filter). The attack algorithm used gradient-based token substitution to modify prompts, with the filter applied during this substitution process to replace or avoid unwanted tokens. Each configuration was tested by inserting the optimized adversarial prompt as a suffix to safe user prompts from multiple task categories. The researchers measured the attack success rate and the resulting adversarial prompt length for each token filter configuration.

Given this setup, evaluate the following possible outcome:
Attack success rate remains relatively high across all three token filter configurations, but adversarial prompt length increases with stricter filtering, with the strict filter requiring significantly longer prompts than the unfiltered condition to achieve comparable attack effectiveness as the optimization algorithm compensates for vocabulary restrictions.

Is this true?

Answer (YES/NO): YES